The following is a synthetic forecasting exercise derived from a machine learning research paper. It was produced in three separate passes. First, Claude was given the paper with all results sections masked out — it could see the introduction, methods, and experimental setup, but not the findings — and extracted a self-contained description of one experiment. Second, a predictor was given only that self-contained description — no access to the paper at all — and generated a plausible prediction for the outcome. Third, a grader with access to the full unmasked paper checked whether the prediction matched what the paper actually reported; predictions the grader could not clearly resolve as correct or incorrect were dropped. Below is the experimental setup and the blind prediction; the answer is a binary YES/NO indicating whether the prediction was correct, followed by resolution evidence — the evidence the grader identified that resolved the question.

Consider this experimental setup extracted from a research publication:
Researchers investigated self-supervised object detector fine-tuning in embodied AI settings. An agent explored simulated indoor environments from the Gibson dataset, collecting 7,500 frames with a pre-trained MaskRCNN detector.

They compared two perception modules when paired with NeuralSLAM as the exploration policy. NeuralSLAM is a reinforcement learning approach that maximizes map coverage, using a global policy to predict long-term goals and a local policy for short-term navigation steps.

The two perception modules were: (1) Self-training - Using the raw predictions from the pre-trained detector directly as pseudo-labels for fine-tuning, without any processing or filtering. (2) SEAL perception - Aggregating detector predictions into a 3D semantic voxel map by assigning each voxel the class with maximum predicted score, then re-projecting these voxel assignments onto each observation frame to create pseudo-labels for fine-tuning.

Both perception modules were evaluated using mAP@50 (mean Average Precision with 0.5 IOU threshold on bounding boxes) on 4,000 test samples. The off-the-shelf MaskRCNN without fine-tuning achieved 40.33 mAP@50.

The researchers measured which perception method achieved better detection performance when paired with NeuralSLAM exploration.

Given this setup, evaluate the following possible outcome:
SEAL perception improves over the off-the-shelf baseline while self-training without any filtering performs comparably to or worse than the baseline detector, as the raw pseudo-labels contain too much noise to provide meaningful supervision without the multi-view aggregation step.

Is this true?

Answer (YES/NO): NO